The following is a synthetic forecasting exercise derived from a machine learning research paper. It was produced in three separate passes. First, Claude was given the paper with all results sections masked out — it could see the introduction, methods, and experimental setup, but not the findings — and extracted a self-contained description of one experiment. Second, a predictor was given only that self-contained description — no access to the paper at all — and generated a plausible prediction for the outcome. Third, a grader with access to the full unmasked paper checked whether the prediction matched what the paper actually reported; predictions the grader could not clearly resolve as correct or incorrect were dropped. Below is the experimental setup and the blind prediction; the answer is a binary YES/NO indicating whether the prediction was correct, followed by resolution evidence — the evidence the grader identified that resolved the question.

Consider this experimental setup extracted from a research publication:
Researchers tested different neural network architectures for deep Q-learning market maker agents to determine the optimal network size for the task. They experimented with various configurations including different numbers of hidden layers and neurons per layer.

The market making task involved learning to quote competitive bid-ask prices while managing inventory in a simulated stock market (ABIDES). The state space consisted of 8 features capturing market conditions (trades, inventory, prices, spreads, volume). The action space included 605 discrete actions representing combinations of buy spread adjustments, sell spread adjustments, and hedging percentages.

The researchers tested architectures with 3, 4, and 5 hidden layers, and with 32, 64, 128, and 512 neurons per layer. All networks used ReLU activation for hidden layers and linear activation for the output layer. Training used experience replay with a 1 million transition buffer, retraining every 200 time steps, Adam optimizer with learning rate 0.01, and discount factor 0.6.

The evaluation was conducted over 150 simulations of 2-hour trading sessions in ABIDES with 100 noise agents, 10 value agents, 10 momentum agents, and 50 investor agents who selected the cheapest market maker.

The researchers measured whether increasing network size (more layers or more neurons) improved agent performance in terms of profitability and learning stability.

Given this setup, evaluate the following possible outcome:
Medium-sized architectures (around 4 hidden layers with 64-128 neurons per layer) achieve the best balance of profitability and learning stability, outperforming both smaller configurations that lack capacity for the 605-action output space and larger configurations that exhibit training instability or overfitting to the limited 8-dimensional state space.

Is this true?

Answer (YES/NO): NO